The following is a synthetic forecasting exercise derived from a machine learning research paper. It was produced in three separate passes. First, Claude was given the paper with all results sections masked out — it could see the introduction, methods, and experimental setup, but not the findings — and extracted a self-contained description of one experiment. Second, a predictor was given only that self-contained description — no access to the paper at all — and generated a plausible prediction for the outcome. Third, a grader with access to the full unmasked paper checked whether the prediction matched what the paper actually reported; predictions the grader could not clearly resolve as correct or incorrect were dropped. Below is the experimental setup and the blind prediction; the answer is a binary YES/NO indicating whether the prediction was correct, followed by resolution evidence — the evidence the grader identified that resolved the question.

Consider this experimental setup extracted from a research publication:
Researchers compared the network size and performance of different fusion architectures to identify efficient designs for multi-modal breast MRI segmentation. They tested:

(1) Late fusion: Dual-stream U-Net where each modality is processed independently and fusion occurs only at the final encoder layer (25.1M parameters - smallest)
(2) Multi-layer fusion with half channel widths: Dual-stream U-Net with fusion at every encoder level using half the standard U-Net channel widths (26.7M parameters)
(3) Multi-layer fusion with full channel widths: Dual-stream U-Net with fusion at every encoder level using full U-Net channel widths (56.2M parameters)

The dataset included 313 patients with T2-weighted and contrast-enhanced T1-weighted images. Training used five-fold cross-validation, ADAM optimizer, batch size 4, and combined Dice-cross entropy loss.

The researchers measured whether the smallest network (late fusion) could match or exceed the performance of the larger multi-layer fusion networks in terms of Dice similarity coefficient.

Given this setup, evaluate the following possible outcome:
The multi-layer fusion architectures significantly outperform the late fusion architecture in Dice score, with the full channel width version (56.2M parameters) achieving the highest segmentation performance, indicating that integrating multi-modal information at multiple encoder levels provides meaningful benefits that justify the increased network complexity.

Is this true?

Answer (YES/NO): NO